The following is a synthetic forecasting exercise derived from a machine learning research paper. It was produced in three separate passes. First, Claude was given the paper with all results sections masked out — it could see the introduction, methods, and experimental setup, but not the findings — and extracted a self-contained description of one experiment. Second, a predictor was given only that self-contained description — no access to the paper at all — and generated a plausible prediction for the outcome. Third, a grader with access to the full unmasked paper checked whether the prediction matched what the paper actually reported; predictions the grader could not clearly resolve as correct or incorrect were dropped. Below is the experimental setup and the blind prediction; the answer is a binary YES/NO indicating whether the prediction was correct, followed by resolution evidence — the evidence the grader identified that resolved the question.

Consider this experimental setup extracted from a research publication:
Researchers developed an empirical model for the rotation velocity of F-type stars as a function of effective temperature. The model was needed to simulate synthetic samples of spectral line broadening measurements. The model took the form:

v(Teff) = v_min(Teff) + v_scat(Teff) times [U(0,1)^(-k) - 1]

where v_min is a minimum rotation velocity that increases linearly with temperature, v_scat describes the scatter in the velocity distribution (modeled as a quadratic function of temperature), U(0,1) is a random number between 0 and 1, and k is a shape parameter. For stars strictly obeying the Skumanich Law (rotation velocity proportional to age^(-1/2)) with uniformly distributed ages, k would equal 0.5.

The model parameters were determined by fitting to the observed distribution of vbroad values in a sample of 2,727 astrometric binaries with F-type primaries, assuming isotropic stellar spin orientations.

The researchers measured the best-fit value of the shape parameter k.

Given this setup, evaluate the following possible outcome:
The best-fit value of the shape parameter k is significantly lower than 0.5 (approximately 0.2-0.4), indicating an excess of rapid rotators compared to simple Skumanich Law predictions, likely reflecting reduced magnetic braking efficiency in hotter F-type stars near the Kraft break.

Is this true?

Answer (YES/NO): NO